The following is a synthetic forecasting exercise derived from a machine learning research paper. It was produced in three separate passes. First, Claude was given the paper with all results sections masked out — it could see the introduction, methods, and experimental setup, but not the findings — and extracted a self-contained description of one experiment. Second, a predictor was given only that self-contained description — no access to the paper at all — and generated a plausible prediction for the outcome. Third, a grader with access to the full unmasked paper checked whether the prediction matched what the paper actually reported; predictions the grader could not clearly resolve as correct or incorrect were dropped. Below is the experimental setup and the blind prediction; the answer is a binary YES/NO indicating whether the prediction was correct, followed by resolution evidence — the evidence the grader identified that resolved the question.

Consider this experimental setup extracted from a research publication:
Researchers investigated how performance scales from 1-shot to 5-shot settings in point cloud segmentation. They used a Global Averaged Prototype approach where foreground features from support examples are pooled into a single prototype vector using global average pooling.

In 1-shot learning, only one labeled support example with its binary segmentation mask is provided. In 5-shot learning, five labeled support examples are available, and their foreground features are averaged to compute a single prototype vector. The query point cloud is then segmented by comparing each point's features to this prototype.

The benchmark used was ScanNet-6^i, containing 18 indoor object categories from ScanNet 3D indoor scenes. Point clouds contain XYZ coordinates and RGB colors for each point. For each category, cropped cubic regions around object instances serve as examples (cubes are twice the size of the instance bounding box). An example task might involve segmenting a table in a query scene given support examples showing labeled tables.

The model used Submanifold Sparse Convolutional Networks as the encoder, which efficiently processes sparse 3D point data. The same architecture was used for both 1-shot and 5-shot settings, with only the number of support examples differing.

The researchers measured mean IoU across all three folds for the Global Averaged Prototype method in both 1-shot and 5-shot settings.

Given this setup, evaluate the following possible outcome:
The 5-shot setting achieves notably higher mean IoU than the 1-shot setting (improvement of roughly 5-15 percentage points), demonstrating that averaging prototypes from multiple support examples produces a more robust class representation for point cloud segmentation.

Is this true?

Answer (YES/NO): NO